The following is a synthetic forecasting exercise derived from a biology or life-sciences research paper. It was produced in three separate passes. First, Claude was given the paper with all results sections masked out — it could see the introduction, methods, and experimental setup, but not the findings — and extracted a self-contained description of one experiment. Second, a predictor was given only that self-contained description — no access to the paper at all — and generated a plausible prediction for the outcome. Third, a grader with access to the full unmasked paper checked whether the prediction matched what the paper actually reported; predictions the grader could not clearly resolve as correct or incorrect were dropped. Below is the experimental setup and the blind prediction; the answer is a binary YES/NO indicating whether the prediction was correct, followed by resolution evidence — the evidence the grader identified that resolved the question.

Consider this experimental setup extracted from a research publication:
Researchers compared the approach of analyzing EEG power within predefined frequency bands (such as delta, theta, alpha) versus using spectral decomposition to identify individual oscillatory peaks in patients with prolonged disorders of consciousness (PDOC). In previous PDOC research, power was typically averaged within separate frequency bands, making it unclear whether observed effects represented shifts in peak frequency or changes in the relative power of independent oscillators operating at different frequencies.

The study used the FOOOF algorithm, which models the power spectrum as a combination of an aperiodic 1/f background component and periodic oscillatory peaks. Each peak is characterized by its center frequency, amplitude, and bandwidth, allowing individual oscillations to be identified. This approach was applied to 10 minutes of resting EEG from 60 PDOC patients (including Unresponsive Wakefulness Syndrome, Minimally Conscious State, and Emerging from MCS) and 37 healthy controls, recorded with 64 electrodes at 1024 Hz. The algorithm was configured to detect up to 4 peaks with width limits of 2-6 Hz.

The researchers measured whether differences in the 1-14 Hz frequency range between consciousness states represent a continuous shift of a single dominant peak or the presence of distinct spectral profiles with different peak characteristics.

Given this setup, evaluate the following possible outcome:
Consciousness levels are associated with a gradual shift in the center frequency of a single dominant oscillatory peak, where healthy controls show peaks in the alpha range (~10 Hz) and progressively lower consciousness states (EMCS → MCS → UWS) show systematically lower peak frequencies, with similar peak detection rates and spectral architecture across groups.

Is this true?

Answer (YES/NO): NO